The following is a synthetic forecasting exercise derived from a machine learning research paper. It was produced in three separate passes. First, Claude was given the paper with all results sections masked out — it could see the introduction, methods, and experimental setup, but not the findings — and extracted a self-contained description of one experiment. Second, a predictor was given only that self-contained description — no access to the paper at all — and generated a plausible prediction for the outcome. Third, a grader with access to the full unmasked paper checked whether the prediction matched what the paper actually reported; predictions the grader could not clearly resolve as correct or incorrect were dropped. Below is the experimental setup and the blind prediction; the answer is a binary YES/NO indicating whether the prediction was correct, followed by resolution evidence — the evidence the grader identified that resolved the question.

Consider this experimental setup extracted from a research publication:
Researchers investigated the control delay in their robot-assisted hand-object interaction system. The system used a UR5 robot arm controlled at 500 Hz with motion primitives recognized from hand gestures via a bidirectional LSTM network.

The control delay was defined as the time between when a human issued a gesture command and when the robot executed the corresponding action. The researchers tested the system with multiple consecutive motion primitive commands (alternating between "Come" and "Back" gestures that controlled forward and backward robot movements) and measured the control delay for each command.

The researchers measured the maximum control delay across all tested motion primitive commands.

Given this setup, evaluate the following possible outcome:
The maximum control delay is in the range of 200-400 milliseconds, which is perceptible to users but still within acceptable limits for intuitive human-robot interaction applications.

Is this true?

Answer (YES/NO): YES